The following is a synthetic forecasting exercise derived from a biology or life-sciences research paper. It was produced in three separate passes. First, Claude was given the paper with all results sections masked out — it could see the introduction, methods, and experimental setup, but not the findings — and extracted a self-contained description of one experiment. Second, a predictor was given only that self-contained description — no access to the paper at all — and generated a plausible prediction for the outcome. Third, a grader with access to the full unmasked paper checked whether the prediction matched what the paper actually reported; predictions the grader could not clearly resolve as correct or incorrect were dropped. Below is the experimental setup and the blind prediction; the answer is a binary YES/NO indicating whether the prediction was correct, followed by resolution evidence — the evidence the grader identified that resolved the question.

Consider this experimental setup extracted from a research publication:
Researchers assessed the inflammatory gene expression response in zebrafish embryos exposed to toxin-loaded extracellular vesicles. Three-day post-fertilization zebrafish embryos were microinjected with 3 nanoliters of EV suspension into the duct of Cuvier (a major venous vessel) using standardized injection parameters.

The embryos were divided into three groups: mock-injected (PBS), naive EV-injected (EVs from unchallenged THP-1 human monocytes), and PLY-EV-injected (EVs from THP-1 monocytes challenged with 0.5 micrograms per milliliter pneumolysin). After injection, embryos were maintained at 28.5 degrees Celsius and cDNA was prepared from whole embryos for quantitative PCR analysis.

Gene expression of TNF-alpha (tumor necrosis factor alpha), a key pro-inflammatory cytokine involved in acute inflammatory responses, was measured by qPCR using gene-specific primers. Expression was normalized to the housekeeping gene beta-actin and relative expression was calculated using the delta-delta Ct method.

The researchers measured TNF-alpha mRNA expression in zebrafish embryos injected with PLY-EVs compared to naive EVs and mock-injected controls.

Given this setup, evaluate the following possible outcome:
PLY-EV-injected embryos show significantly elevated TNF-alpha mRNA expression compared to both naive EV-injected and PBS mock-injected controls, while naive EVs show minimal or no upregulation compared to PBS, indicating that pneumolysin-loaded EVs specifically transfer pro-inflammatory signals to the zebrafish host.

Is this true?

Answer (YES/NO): YES